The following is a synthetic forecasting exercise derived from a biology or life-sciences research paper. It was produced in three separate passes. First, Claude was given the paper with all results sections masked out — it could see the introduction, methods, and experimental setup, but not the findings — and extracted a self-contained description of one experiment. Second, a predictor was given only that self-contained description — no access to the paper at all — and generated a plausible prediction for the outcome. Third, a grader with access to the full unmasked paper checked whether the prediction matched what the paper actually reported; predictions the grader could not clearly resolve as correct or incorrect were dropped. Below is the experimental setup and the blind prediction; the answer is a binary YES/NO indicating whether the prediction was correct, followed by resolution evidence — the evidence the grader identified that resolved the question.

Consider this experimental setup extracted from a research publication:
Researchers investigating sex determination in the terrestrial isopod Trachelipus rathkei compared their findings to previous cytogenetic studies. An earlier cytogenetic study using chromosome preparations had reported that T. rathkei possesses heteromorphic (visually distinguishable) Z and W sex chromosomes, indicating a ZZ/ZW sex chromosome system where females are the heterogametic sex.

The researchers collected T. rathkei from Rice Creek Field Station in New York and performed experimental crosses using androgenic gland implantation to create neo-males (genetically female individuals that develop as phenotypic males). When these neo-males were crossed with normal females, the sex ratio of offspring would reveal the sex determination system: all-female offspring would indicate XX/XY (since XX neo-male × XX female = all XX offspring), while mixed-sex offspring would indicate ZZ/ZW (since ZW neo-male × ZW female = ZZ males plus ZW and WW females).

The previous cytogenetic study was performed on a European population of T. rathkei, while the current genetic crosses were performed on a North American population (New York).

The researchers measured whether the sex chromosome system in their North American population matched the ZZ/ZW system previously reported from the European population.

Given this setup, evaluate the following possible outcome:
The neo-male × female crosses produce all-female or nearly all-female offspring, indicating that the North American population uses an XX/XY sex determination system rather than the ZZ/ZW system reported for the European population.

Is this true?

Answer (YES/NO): YES